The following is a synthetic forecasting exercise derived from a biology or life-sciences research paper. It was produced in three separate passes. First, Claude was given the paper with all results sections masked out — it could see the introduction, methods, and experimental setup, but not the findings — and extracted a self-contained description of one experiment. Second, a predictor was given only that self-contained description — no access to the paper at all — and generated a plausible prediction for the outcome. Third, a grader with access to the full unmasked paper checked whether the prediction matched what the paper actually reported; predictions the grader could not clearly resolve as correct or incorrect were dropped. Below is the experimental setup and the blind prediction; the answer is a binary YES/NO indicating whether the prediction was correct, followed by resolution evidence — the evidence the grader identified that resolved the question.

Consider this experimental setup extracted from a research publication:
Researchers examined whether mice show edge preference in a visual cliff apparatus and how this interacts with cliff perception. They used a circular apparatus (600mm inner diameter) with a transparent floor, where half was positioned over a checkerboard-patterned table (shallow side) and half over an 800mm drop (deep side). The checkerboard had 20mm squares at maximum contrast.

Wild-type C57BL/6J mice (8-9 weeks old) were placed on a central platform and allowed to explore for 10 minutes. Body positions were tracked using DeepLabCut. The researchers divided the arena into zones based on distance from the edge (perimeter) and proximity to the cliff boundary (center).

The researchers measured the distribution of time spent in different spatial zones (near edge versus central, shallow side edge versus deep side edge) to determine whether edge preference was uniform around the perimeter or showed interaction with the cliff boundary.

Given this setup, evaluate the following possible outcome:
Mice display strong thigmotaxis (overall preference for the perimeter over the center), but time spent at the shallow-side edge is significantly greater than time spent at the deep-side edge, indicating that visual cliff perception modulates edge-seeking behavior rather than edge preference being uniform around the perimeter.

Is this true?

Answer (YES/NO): NO